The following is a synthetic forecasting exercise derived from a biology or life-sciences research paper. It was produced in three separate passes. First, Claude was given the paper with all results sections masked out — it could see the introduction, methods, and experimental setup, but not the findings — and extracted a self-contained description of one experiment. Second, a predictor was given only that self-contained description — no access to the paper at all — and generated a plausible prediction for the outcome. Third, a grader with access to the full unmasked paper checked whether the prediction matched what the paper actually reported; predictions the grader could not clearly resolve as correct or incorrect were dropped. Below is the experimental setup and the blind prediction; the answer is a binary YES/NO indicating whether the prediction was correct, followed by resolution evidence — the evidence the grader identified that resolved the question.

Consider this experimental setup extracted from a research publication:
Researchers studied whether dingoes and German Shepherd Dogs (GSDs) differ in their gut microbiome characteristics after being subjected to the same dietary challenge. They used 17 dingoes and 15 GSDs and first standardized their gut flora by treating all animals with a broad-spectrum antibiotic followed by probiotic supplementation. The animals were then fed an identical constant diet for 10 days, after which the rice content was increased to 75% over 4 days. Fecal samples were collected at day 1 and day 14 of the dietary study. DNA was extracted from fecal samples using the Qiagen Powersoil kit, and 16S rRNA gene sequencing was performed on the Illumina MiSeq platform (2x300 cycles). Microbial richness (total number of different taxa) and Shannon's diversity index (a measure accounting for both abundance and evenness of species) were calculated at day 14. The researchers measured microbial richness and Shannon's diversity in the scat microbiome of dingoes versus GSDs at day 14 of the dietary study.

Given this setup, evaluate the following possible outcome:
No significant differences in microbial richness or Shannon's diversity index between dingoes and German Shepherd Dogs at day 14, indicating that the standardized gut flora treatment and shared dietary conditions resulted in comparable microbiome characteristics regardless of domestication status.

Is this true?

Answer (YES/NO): NO